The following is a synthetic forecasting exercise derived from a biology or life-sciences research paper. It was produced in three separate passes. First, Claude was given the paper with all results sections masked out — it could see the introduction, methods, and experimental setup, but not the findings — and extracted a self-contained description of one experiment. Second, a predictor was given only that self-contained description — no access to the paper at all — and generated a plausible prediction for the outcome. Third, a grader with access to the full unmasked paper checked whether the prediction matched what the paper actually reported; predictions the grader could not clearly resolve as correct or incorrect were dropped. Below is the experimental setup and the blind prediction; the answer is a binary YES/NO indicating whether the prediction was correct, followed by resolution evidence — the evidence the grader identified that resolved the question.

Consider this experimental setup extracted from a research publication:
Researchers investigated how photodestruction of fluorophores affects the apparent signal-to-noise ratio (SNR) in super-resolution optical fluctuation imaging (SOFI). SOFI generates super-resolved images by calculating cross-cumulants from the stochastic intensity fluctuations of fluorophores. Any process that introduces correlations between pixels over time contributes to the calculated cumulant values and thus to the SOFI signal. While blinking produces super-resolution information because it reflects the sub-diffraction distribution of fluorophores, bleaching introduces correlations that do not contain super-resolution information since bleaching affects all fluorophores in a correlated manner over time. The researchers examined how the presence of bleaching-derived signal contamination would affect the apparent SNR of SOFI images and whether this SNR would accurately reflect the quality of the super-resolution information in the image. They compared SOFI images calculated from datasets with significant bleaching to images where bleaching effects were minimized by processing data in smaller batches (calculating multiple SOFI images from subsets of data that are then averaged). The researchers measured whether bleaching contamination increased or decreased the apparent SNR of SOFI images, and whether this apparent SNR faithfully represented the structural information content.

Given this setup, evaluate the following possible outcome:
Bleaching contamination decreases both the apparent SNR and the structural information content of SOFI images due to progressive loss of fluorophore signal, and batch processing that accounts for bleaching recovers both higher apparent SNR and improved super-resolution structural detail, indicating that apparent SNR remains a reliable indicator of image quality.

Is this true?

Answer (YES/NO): NO